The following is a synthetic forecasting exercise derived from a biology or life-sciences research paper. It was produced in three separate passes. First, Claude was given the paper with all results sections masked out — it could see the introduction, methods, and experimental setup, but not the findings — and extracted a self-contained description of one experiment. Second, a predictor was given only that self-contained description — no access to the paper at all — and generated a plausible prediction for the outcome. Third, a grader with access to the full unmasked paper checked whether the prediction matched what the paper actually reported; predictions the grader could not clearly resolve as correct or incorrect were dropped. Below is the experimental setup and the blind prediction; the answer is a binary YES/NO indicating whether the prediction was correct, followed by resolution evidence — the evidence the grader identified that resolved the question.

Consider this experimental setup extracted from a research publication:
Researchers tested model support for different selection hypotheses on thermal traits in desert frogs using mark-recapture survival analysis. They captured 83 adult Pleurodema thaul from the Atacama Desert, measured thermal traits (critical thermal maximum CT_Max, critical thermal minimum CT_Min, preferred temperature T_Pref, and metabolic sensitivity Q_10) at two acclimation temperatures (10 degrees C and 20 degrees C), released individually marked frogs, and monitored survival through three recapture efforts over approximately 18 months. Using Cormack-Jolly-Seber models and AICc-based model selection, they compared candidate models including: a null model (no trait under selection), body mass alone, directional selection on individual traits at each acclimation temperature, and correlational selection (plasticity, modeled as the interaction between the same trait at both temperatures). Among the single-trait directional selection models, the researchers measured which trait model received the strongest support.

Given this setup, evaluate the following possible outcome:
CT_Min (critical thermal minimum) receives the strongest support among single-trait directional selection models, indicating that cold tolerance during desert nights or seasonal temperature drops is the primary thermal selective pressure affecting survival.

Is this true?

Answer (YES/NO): YES